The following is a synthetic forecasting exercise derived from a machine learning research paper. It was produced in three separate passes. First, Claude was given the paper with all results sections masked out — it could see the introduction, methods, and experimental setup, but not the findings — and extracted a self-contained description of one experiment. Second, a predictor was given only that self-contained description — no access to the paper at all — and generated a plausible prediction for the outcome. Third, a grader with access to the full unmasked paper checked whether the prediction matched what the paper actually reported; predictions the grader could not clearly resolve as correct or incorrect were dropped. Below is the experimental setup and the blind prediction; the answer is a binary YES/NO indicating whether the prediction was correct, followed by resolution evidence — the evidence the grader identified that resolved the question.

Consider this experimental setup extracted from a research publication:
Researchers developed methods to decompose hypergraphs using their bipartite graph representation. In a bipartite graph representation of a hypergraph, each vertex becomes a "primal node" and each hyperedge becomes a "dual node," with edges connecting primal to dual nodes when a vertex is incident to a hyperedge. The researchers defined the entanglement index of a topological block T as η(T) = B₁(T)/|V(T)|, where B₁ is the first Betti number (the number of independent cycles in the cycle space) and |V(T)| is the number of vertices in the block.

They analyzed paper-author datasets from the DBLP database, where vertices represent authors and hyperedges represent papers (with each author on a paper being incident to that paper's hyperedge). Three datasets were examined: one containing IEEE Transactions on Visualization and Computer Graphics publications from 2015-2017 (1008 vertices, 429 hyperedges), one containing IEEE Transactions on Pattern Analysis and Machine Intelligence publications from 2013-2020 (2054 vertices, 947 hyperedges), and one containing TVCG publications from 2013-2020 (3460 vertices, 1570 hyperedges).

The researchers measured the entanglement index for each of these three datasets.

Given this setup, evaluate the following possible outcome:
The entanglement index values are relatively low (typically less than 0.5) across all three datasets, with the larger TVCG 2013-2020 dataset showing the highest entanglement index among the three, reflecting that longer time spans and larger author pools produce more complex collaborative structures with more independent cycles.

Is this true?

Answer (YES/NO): YES